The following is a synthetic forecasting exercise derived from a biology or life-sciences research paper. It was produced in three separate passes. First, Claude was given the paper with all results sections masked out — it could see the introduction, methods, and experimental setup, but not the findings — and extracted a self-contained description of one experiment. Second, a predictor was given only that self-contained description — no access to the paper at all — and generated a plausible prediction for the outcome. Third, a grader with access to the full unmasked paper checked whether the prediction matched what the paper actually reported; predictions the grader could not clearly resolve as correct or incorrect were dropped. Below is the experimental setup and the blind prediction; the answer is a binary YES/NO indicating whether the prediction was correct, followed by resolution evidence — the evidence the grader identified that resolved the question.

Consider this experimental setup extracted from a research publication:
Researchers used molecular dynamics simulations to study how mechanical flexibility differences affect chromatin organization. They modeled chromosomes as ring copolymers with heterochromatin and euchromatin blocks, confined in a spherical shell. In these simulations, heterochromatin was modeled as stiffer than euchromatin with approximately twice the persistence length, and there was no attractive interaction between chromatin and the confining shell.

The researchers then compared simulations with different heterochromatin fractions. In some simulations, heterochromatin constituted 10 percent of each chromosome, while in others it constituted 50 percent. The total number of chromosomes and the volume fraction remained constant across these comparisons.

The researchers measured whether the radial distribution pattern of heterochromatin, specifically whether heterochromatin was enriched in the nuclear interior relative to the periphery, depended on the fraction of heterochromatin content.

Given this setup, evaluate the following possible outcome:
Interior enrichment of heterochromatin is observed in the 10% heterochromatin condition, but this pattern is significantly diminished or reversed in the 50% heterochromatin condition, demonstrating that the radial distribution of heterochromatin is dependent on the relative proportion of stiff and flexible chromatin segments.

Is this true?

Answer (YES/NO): NO